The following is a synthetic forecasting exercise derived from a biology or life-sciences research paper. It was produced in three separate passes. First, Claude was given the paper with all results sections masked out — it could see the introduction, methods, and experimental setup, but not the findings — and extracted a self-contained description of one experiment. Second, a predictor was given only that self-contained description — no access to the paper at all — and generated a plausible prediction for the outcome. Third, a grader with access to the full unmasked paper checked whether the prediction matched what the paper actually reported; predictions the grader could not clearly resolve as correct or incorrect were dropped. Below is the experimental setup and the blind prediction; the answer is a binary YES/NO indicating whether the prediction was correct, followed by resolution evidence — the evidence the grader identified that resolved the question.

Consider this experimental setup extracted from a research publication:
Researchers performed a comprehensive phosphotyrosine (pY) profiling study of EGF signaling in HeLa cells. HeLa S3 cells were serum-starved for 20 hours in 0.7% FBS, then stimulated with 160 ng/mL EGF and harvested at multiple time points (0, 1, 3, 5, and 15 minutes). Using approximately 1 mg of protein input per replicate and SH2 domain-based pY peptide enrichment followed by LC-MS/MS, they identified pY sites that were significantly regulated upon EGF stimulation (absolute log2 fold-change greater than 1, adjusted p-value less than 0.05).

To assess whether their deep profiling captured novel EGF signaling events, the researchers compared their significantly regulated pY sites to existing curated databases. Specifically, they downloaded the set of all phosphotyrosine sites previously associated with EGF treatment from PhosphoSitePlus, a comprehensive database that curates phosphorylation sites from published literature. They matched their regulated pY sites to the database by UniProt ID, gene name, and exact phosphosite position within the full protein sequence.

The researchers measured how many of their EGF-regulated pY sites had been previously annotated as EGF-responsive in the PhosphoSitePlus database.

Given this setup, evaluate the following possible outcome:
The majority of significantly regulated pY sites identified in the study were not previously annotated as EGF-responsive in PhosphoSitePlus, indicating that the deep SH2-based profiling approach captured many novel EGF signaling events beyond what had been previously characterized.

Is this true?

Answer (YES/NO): YES